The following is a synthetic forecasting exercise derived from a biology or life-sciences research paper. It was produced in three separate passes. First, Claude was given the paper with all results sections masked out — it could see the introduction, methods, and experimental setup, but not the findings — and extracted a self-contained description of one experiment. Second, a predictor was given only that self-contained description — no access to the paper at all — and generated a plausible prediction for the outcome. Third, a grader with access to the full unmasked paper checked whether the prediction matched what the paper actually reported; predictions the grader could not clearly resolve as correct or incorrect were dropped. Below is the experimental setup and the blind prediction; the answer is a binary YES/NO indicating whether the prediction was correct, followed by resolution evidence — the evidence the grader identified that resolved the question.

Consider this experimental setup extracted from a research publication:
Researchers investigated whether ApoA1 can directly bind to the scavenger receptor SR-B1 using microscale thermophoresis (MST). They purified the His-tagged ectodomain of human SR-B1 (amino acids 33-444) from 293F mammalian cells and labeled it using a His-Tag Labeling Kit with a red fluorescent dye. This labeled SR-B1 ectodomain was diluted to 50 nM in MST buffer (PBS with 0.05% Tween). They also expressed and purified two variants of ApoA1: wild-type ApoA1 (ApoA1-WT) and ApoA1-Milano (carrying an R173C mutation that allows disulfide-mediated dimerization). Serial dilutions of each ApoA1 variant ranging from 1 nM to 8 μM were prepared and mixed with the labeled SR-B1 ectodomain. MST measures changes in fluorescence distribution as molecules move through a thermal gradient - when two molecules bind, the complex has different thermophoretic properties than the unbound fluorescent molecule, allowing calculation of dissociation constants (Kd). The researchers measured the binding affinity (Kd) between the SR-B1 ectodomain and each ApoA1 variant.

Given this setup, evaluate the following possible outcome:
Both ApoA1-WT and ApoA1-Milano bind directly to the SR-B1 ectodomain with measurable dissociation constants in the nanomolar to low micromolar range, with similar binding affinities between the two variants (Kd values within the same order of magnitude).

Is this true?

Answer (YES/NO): NO